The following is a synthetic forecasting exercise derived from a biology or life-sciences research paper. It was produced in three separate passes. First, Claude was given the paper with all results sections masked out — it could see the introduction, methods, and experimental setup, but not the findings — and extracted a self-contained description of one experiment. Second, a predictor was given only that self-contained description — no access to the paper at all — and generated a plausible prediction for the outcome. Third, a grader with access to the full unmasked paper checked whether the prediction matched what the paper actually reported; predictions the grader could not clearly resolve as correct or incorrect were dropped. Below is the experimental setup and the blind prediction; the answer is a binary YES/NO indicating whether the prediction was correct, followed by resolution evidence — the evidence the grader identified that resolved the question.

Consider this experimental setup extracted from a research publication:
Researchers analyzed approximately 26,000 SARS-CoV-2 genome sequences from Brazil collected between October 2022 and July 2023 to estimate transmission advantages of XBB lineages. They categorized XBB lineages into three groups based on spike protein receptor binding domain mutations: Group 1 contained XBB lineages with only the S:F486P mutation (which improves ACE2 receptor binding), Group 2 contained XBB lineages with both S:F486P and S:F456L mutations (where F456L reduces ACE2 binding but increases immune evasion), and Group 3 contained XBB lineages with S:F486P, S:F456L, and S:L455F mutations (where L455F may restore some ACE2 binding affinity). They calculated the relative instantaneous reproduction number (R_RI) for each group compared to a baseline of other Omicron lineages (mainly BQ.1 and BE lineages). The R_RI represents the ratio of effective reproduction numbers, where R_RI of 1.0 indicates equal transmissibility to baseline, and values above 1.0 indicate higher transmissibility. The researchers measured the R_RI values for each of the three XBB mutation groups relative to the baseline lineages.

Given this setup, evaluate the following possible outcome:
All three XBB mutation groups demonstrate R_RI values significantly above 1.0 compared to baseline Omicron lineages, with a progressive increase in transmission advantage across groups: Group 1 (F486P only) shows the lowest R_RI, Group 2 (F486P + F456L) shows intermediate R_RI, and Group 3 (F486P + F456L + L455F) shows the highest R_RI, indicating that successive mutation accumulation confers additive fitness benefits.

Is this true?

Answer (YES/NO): YES